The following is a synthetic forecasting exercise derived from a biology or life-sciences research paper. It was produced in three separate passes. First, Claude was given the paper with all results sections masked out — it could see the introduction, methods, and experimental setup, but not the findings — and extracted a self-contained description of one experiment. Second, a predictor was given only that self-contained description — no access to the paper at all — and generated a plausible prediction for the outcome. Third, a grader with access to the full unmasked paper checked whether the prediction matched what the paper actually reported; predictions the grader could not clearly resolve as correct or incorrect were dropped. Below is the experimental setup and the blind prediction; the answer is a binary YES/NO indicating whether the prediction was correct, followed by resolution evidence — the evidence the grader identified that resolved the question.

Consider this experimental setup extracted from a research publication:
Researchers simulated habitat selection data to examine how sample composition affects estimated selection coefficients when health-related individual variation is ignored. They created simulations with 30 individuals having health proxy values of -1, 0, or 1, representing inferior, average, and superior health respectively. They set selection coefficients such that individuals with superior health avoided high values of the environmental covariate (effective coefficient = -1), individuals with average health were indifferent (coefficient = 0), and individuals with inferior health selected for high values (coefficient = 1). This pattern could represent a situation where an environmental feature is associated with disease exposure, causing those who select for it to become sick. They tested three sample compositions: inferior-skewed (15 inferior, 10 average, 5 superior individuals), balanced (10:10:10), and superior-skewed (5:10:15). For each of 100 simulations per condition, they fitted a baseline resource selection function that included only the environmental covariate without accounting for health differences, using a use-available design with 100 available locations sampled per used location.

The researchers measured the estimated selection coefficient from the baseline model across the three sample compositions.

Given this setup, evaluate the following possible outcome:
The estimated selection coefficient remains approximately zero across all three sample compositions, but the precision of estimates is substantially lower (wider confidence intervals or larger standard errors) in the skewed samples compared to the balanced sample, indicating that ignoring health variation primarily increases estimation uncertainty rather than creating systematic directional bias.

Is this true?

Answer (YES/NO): NO